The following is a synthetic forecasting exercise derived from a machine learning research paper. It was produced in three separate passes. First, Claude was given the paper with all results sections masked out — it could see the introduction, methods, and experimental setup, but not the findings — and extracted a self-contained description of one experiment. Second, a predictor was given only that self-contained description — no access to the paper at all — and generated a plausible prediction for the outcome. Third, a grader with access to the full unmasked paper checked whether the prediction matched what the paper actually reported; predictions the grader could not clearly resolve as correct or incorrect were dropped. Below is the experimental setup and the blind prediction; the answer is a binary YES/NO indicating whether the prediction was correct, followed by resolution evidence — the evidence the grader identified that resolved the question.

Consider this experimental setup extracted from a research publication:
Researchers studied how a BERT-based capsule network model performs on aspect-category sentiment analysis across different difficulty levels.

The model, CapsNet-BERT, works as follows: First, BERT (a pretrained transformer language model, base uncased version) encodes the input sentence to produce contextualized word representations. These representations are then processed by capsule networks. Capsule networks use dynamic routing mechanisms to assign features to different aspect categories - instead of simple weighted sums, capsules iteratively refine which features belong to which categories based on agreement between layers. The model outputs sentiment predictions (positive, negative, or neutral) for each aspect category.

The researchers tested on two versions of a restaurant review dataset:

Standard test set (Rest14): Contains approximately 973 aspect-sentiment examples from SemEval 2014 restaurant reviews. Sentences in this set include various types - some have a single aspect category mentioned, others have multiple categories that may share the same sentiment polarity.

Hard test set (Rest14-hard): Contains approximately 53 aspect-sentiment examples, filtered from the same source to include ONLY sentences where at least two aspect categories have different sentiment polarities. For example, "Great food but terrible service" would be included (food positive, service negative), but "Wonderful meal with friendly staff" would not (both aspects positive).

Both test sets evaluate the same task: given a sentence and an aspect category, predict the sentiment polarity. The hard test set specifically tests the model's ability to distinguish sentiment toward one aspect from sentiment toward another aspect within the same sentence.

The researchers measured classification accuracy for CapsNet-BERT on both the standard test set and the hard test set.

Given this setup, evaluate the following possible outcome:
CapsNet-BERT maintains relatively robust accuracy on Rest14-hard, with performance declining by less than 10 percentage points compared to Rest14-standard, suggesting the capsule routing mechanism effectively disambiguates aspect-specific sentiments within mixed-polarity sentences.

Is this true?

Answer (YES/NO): NO